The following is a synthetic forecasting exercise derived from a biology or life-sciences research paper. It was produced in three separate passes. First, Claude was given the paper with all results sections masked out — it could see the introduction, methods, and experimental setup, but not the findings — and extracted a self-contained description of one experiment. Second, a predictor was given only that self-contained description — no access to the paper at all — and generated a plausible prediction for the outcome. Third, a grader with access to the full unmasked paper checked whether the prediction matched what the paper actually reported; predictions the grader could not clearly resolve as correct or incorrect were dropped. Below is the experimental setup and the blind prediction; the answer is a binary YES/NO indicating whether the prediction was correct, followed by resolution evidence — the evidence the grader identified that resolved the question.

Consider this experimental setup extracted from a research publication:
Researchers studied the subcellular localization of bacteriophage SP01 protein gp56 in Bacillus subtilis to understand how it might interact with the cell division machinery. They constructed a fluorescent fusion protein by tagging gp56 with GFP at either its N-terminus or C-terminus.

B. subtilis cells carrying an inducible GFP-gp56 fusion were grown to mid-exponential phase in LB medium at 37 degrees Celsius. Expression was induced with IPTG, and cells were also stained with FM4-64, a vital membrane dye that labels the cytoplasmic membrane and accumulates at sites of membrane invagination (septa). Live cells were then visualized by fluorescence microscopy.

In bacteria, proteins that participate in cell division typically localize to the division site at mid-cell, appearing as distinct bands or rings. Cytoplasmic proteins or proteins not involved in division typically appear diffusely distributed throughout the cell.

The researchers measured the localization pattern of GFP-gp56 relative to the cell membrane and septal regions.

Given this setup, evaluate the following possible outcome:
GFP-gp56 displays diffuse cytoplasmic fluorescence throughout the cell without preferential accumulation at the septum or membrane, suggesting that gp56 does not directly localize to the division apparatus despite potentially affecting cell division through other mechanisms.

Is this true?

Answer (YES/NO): NO